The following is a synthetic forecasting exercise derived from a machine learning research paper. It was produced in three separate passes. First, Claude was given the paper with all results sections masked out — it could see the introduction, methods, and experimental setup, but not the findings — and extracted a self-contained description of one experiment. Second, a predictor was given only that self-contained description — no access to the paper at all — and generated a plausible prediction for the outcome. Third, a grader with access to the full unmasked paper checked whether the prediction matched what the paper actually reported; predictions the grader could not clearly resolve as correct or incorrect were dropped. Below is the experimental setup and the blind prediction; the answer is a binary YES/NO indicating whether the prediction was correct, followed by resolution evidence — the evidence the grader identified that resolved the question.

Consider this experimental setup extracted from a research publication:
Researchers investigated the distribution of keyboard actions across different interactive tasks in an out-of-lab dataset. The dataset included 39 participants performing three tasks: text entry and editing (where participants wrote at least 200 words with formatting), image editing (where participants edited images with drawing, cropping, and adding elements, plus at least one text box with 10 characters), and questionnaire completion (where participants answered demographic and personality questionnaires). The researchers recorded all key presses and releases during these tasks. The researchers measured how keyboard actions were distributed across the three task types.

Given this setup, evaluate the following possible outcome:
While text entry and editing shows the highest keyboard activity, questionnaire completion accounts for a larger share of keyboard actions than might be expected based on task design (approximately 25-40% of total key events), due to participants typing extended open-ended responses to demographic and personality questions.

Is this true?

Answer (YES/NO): NO